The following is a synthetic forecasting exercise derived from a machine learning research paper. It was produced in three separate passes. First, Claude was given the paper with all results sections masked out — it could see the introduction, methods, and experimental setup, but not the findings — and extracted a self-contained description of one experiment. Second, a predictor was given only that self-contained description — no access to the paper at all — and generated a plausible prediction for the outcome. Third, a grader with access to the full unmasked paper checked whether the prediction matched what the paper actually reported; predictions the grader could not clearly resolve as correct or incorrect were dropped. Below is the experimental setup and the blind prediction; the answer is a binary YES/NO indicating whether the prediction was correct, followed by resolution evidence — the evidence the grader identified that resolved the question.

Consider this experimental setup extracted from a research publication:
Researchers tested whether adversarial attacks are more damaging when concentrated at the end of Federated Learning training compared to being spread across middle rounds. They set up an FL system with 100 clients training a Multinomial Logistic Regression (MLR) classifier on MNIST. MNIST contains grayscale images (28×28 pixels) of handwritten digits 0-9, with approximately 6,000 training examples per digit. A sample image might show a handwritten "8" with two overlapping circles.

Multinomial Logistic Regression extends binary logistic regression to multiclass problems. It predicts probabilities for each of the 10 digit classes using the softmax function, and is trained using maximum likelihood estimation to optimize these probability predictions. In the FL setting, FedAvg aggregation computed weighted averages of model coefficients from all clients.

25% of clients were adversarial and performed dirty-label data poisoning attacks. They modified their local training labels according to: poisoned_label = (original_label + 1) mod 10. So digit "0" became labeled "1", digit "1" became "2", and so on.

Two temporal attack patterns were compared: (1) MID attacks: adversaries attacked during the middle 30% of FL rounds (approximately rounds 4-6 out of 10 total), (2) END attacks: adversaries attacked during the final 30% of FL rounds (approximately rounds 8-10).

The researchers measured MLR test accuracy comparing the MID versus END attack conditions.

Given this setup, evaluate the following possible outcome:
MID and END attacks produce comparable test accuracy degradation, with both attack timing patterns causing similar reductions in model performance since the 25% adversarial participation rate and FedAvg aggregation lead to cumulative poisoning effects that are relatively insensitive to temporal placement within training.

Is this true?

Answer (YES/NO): NO